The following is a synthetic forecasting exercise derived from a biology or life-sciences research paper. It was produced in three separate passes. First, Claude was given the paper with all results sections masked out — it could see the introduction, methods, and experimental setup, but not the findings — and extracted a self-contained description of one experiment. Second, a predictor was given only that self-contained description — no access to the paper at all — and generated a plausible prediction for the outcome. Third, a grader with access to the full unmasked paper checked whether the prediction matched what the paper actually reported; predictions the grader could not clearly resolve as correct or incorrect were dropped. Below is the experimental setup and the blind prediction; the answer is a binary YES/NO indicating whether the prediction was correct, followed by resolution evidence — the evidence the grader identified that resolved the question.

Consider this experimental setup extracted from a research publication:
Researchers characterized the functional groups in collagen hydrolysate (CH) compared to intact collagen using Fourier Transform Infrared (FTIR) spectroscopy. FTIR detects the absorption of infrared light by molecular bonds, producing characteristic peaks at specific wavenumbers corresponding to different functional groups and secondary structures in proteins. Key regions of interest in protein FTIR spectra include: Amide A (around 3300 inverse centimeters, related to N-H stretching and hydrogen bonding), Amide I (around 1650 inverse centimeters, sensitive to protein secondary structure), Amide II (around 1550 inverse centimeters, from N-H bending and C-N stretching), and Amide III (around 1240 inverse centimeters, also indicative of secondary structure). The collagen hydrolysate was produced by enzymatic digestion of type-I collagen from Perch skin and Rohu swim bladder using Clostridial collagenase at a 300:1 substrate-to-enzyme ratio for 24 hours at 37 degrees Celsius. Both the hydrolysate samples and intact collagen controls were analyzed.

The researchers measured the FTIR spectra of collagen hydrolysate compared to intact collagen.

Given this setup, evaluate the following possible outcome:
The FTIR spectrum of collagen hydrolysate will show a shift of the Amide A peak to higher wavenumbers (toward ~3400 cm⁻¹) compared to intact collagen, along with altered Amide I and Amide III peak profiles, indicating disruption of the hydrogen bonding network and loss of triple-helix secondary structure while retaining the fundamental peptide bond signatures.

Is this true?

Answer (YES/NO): NO